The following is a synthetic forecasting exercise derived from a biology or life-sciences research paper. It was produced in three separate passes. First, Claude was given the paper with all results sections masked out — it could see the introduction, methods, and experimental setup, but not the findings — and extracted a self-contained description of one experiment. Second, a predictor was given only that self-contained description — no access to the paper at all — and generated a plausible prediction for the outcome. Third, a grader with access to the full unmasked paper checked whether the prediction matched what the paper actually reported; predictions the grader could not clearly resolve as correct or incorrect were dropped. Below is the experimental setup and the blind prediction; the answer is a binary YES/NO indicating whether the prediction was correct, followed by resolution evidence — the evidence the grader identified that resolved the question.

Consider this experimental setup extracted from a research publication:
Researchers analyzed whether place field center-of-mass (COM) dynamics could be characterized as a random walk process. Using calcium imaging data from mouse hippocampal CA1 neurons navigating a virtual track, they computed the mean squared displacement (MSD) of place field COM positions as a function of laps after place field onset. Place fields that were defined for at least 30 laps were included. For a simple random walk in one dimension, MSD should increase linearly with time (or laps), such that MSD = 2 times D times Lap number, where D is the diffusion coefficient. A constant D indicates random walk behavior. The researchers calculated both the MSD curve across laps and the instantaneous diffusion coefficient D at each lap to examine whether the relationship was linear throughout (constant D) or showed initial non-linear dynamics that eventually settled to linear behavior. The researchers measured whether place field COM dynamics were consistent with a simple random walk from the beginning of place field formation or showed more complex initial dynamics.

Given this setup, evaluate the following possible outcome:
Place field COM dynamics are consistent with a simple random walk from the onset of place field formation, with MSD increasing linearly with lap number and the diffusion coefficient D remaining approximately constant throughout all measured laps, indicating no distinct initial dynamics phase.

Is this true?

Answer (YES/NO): NO